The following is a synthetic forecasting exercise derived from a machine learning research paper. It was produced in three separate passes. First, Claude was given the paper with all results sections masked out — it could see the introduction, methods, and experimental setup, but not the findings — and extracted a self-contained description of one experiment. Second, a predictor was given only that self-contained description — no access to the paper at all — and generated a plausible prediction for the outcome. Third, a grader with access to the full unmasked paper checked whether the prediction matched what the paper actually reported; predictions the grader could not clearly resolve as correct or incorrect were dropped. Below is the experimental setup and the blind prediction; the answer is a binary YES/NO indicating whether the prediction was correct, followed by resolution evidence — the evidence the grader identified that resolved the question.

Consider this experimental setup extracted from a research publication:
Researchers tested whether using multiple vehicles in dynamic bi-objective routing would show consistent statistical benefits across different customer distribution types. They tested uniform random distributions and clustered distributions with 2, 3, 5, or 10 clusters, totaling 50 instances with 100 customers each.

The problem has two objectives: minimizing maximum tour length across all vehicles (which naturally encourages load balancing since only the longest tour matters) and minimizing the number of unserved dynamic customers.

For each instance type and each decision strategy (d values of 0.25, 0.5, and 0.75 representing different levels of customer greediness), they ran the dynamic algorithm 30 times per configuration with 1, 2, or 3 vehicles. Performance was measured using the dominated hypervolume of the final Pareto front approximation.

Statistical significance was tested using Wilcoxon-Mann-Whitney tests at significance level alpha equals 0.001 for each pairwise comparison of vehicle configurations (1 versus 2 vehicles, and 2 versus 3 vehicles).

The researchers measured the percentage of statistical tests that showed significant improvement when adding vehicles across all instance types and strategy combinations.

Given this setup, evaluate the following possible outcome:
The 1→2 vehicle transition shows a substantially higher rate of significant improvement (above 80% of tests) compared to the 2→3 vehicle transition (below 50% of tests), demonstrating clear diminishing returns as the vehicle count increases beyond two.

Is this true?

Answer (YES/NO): NO